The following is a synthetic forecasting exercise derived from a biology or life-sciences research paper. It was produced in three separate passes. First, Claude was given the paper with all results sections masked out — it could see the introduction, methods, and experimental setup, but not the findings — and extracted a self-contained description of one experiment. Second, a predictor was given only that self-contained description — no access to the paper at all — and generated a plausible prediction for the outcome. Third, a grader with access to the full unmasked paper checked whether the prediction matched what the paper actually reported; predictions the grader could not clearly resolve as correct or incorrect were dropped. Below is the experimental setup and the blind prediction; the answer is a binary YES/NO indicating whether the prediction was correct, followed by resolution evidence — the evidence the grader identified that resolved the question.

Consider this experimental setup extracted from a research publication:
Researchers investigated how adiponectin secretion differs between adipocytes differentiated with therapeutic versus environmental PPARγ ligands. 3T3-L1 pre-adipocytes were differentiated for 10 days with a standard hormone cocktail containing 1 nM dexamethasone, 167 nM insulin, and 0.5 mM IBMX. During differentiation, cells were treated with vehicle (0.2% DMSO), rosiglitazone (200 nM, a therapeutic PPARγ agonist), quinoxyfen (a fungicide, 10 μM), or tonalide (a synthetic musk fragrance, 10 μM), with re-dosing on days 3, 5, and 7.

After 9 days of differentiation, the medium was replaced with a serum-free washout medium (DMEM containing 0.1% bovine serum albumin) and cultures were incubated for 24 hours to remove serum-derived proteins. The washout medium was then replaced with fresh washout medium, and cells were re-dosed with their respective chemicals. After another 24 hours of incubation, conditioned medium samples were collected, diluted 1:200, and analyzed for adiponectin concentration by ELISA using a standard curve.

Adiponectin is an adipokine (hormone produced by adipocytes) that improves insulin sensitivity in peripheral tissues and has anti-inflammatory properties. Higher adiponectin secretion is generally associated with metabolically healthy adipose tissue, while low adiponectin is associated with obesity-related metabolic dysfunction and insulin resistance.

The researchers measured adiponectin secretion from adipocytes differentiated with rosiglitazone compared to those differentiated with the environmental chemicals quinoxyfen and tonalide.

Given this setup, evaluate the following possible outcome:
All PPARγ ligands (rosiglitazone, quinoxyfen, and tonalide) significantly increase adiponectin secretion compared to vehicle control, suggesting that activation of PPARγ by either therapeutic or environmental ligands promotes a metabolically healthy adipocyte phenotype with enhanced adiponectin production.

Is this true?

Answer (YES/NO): NO